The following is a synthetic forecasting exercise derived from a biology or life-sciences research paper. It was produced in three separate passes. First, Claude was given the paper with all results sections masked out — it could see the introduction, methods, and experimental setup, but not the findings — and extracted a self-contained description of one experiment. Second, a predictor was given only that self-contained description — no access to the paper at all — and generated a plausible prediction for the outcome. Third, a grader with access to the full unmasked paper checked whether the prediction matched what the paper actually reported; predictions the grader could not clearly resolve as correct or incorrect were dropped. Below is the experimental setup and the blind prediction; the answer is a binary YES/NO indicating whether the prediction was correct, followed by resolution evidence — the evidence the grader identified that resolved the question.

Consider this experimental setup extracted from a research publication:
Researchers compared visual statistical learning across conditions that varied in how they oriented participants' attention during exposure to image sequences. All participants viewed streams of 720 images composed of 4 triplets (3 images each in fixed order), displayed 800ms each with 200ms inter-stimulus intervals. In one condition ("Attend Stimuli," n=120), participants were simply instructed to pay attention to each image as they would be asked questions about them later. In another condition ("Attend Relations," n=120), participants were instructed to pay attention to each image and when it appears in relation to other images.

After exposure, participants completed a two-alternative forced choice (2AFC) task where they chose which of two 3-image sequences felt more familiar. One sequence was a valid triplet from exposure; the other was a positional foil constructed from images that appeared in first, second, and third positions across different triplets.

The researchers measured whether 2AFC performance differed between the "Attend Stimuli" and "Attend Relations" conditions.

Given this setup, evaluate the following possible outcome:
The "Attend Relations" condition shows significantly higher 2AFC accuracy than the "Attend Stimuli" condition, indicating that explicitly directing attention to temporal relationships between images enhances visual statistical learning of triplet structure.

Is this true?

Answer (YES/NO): YES